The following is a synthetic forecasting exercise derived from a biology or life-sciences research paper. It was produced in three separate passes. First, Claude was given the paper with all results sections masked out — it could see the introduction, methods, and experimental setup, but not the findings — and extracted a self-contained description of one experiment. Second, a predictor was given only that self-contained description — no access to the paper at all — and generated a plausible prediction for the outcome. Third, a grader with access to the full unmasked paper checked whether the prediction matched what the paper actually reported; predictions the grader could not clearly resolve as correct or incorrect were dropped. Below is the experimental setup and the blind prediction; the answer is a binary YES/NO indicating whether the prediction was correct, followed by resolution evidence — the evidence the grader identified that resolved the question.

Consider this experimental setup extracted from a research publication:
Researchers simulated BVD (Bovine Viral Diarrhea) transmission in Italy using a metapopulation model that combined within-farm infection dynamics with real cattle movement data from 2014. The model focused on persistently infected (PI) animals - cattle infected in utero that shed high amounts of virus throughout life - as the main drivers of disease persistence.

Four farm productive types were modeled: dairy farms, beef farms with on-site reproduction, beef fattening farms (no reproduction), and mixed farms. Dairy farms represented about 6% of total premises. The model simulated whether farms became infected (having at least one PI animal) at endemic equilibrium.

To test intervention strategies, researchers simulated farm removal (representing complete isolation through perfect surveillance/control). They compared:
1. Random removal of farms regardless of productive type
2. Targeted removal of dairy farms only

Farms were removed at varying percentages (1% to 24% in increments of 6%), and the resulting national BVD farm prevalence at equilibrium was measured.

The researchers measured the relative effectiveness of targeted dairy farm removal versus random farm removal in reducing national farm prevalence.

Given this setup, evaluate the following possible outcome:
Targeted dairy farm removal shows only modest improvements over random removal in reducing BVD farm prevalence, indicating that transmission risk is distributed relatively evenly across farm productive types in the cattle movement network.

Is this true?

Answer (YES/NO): NO